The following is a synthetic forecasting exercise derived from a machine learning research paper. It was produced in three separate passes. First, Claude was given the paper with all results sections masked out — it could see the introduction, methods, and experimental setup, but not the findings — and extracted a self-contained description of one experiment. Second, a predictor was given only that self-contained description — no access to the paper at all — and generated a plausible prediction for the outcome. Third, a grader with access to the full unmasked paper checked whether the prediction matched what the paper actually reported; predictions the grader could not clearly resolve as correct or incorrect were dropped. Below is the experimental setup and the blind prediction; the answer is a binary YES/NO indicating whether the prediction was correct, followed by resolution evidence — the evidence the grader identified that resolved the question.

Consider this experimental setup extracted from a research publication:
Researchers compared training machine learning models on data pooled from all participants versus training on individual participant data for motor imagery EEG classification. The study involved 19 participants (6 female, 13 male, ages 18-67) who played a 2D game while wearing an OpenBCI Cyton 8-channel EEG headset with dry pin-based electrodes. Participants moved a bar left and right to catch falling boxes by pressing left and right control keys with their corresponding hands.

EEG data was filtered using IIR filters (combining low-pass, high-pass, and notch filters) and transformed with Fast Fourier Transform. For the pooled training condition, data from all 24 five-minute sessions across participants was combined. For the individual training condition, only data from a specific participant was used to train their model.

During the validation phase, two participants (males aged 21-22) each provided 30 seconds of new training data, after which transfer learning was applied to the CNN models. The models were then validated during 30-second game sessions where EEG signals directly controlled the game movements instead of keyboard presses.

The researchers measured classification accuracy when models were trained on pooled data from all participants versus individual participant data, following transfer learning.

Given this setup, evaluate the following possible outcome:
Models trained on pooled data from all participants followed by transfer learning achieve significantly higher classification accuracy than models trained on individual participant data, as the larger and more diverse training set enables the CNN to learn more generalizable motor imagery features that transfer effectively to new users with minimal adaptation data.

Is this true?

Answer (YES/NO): NO